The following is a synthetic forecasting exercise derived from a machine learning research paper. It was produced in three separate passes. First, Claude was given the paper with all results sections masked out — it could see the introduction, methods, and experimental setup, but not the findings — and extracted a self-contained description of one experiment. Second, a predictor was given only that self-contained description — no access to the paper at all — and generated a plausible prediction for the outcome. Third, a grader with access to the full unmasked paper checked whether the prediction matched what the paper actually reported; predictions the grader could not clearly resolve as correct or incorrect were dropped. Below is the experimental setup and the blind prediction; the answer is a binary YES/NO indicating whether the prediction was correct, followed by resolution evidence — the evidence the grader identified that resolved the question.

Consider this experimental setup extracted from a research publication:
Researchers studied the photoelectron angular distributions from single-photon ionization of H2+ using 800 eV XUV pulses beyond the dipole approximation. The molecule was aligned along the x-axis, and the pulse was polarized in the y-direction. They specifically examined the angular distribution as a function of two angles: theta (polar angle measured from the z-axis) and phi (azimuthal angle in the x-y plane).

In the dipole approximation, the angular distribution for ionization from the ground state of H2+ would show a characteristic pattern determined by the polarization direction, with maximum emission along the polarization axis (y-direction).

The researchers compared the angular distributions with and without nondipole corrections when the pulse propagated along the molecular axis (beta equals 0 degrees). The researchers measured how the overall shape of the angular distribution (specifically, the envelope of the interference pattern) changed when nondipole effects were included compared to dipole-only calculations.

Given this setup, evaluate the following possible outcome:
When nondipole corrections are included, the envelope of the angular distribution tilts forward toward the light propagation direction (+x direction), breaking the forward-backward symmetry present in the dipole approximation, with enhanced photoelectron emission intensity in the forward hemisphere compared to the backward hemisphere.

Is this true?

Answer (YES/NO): YES